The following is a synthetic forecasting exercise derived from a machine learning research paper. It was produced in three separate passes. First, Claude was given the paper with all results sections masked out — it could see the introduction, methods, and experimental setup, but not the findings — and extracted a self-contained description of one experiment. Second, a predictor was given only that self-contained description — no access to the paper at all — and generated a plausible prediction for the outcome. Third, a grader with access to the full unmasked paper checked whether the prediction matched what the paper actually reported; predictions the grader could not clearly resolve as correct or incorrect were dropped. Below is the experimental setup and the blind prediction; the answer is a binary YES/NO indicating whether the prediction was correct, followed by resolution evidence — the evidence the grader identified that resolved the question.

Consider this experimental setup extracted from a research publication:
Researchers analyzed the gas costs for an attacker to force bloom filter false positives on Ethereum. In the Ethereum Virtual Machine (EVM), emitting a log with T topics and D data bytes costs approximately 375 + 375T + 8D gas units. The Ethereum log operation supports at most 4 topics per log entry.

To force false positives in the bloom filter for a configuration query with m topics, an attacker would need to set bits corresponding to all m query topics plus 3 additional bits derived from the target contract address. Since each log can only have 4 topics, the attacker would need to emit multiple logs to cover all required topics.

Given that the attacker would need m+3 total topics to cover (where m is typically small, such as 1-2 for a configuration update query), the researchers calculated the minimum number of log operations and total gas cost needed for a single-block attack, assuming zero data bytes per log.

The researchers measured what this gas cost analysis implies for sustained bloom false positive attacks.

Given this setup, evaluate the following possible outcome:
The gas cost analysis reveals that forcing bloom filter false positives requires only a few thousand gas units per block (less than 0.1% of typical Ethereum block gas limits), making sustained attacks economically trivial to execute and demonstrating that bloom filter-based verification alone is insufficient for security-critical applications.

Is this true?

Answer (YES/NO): NO